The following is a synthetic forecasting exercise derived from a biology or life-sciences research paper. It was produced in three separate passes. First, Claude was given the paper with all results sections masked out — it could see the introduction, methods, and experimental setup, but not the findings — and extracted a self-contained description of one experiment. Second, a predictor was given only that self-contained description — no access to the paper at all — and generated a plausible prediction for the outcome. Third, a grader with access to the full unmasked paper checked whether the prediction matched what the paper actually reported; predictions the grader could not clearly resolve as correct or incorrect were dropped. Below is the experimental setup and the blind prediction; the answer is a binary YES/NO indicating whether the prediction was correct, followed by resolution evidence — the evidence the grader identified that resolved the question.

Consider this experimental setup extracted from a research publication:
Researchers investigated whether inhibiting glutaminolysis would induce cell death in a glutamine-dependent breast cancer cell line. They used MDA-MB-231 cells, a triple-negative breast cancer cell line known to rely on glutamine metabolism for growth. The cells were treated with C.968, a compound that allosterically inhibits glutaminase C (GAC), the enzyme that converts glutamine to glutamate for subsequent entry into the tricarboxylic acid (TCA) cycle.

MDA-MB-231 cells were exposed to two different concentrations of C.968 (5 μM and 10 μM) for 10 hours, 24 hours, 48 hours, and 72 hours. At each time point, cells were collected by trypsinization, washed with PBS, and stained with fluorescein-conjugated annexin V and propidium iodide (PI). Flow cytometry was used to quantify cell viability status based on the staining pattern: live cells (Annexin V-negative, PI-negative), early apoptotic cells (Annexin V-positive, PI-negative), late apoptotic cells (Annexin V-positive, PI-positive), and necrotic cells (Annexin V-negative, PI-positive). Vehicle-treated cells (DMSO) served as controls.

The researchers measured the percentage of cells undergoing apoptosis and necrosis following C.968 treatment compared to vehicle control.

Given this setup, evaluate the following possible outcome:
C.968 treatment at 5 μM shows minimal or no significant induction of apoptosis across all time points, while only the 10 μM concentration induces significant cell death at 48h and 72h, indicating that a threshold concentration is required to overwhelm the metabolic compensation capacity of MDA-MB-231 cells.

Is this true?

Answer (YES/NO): NO